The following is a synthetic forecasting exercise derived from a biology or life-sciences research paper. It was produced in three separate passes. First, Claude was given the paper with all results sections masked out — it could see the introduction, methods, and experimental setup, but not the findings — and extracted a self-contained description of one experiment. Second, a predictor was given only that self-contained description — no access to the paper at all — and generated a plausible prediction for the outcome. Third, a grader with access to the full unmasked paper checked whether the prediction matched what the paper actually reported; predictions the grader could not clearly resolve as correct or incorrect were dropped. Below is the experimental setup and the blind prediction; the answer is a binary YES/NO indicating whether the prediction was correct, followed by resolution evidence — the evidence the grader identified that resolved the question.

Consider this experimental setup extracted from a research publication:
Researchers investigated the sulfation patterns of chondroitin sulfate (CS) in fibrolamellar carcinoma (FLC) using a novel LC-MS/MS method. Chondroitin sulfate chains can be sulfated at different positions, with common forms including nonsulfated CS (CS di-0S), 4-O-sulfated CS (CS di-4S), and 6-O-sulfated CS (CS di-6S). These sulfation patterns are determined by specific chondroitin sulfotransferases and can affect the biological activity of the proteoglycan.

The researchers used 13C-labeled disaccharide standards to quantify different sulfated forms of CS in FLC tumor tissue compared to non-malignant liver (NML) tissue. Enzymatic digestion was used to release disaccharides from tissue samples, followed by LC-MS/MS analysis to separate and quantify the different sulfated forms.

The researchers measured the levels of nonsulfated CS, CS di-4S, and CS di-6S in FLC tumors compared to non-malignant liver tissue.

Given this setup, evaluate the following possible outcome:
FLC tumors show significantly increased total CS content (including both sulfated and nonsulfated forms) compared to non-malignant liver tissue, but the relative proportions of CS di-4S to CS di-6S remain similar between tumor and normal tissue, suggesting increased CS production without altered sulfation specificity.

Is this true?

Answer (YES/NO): NO